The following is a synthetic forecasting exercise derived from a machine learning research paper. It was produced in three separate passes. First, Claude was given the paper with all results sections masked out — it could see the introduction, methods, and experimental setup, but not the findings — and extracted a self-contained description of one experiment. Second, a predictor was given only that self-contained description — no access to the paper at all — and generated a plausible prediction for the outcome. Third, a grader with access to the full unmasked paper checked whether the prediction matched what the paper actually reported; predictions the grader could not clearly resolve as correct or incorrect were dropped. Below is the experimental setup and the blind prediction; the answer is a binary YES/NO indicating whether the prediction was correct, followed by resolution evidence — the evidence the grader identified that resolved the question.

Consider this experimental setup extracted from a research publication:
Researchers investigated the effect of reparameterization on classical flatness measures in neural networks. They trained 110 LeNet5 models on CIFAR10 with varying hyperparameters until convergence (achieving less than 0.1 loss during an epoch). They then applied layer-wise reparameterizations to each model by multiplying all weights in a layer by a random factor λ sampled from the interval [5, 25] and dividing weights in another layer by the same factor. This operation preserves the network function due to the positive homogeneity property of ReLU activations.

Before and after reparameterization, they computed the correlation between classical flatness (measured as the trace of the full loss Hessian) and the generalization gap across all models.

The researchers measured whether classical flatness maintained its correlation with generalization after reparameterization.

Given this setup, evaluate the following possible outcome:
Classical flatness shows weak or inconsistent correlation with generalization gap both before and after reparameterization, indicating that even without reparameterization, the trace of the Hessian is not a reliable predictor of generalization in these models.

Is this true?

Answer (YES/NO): NO